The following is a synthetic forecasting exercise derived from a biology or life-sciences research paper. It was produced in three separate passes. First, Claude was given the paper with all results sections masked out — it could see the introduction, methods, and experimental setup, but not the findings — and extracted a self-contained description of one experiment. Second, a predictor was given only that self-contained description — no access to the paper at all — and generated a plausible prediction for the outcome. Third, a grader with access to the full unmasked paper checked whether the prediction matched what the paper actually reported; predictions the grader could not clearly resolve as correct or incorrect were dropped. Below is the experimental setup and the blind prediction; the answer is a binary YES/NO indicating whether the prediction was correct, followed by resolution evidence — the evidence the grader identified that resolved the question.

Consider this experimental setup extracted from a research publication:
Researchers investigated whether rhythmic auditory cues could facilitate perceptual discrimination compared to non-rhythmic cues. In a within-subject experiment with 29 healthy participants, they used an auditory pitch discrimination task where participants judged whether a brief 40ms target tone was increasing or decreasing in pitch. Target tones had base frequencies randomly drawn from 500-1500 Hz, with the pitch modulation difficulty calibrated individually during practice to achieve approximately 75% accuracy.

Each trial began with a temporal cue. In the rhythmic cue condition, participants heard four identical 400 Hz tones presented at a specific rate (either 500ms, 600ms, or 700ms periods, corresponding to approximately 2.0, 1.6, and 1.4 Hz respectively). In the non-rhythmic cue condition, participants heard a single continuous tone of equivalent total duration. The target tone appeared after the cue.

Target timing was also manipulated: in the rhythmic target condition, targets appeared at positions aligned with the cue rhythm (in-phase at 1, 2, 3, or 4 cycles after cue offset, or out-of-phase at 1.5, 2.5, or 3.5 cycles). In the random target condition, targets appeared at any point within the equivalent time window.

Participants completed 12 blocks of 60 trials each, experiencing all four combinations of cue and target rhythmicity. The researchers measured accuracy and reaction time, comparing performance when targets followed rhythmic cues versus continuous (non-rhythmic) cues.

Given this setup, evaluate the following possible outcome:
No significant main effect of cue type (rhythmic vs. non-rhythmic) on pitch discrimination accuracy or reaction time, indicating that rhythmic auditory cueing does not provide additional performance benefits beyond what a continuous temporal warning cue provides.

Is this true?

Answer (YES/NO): YES